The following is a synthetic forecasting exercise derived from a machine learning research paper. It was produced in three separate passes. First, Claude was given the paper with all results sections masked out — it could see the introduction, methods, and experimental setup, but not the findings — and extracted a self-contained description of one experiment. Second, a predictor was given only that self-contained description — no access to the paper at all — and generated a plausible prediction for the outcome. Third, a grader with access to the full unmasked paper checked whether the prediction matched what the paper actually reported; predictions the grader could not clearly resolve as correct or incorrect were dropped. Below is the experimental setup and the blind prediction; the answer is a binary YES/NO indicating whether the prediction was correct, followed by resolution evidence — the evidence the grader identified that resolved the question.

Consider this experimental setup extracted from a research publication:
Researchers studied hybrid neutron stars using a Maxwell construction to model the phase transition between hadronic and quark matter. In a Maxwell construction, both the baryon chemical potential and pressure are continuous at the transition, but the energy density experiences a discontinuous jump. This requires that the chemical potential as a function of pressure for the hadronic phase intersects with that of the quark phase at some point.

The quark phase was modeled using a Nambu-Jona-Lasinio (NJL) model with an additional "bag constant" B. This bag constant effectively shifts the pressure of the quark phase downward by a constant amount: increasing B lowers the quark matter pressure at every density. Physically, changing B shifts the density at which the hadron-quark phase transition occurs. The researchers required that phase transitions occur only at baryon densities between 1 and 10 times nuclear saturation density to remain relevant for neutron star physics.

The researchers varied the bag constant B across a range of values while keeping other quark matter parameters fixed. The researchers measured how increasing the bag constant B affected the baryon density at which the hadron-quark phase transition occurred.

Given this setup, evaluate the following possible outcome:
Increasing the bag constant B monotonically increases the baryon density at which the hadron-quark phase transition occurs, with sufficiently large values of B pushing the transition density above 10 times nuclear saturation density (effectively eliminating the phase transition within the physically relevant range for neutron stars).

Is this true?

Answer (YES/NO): YES